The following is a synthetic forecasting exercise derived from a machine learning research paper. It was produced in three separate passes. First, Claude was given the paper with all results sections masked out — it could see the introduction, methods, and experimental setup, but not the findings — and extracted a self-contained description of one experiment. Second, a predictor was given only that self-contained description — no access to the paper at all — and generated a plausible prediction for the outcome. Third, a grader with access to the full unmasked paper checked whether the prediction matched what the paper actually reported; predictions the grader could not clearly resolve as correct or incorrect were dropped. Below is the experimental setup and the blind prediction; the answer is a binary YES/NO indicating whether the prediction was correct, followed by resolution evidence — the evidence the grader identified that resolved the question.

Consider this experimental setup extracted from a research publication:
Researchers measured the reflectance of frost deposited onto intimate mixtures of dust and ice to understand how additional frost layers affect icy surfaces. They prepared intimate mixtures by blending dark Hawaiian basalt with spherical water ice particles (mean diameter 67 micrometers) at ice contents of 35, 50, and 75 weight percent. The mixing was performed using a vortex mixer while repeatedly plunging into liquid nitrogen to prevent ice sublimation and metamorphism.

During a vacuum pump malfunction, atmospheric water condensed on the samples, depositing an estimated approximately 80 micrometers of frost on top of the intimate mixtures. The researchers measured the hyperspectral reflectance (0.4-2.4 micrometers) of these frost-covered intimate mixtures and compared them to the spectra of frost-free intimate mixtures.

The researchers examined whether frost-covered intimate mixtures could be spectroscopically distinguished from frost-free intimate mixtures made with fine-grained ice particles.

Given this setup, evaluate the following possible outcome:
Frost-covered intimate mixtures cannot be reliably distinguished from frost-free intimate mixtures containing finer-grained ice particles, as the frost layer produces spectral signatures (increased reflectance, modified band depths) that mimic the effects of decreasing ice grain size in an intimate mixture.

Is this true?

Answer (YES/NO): NO